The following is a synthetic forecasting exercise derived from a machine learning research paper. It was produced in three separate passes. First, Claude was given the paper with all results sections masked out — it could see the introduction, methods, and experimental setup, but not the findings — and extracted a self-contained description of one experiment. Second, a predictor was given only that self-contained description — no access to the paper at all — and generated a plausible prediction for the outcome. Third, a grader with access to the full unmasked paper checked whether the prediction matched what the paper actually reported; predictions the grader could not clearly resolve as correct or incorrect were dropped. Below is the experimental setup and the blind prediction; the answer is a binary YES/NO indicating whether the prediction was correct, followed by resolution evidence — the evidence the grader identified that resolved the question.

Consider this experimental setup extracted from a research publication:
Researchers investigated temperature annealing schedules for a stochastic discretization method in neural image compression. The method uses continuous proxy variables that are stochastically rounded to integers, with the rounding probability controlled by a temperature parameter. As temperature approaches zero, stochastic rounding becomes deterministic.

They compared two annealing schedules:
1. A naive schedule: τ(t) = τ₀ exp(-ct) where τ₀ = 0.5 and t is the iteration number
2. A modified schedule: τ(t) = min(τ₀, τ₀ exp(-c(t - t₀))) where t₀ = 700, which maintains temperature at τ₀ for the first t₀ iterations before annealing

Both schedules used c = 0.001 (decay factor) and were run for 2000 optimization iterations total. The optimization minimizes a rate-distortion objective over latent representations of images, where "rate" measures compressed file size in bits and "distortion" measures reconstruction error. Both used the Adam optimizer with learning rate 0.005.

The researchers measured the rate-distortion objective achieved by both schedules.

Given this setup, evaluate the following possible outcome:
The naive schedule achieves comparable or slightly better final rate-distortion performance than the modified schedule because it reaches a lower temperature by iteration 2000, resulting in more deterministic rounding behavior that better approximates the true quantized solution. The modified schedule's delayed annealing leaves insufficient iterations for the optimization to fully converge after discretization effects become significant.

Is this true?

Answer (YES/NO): NO